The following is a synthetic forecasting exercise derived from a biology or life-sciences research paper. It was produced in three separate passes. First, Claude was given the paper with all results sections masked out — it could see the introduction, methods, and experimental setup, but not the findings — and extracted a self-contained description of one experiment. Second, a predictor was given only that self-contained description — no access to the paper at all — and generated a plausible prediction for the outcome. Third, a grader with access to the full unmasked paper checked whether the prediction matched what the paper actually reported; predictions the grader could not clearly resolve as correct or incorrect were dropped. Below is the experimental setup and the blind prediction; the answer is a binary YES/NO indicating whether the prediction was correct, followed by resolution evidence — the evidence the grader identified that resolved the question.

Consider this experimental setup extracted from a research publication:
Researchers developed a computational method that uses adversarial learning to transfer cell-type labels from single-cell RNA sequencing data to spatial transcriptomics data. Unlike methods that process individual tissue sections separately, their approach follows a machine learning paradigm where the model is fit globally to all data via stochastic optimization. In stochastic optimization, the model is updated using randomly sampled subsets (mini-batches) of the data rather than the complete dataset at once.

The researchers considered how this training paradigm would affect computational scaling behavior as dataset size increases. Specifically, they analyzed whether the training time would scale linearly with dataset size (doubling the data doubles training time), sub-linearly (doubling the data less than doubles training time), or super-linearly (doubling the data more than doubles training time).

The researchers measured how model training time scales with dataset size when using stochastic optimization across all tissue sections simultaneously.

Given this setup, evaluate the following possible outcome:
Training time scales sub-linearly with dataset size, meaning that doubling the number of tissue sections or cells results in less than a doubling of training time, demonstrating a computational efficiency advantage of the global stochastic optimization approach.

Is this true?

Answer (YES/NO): YES